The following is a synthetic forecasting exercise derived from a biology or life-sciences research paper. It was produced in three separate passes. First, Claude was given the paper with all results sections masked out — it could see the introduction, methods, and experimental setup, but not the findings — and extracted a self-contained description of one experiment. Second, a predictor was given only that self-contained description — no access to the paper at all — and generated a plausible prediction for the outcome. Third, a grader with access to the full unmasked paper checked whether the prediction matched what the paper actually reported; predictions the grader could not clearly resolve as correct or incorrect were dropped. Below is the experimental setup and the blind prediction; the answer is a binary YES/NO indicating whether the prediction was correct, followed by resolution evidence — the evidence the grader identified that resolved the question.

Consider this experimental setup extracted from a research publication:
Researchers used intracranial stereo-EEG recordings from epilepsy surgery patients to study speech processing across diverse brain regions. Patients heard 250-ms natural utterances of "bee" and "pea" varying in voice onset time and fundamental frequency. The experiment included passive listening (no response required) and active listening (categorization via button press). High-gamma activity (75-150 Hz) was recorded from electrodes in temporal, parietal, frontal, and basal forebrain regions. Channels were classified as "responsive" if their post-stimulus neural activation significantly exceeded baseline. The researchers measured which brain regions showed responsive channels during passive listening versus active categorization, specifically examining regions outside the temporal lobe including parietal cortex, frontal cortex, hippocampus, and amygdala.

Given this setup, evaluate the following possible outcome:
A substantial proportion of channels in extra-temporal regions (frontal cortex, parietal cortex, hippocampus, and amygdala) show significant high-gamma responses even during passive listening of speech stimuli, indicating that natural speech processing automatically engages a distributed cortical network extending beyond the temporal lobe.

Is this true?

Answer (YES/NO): NO